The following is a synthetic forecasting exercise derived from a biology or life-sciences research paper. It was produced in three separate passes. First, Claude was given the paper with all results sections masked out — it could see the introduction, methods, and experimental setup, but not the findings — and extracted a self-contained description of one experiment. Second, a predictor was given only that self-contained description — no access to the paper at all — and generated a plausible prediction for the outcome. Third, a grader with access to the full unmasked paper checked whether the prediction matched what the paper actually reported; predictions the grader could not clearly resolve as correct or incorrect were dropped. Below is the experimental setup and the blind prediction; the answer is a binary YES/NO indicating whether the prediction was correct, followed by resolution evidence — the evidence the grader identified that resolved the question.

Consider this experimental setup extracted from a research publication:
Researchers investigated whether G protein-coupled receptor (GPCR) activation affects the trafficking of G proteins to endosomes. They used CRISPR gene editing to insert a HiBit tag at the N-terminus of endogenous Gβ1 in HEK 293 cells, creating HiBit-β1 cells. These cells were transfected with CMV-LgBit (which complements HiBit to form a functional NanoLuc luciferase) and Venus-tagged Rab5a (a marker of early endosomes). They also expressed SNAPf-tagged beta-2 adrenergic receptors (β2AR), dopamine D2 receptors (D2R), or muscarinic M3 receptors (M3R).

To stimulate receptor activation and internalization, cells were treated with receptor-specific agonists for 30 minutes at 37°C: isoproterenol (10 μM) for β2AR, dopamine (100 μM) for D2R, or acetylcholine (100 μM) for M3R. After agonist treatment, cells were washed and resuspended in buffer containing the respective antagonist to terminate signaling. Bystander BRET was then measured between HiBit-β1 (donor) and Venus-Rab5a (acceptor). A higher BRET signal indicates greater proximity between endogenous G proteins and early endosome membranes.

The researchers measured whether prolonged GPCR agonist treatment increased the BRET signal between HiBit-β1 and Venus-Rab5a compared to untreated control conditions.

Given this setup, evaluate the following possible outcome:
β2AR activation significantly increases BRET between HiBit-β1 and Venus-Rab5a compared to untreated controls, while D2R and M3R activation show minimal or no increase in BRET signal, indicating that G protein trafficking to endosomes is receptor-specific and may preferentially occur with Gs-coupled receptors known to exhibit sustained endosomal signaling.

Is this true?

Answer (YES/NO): NO